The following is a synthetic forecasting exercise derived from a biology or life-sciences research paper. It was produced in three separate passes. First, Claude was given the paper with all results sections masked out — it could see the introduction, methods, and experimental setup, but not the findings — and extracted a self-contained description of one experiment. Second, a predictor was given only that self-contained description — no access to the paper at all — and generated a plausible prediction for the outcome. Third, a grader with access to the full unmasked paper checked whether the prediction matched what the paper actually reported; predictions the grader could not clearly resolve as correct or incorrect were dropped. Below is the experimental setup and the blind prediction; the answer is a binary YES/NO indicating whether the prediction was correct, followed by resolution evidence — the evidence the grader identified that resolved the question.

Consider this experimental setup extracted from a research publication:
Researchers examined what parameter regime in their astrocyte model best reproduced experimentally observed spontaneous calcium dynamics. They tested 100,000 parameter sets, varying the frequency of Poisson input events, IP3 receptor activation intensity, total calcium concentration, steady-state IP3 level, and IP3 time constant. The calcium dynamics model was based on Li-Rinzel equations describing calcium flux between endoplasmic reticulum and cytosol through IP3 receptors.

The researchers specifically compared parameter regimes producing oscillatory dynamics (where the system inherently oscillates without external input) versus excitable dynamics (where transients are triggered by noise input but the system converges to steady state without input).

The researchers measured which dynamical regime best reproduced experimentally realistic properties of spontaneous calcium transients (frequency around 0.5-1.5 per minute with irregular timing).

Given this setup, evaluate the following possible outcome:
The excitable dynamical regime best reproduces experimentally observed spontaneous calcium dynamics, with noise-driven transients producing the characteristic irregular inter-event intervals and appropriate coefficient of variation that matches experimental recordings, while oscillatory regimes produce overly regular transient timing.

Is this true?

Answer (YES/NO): YES